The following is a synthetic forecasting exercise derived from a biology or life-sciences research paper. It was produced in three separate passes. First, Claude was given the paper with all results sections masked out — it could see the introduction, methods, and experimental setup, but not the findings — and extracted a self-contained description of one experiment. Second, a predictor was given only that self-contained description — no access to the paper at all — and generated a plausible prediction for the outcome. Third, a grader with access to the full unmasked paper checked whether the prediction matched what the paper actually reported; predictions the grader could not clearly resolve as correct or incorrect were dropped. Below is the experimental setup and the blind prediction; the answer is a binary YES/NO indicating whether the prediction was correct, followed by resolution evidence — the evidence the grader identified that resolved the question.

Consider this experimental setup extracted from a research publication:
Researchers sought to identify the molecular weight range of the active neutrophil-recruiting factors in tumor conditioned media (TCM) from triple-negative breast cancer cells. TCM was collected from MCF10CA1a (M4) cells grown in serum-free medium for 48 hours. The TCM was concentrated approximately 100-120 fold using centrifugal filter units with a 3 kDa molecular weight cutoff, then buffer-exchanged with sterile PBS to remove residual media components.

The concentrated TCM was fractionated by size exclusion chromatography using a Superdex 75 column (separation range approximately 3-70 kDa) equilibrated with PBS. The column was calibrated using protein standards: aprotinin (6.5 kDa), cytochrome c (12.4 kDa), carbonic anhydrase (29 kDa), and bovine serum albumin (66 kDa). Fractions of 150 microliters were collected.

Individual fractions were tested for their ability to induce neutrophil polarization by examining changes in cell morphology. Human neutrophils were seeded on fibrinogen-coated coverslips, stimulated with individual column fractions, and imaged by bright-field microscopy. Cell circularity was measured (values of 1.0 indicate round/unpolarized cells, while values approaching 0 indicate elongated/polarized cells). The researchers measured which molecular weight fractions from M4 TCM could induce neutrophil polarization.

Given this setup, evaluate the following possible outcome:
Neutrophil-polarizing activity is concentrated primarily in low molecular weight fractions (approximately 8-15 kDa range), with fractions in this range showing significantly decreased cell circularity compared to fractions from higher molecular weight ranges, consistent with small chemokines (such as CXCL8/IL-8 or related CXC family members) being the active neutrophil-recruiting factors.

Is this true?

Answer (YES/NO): YES